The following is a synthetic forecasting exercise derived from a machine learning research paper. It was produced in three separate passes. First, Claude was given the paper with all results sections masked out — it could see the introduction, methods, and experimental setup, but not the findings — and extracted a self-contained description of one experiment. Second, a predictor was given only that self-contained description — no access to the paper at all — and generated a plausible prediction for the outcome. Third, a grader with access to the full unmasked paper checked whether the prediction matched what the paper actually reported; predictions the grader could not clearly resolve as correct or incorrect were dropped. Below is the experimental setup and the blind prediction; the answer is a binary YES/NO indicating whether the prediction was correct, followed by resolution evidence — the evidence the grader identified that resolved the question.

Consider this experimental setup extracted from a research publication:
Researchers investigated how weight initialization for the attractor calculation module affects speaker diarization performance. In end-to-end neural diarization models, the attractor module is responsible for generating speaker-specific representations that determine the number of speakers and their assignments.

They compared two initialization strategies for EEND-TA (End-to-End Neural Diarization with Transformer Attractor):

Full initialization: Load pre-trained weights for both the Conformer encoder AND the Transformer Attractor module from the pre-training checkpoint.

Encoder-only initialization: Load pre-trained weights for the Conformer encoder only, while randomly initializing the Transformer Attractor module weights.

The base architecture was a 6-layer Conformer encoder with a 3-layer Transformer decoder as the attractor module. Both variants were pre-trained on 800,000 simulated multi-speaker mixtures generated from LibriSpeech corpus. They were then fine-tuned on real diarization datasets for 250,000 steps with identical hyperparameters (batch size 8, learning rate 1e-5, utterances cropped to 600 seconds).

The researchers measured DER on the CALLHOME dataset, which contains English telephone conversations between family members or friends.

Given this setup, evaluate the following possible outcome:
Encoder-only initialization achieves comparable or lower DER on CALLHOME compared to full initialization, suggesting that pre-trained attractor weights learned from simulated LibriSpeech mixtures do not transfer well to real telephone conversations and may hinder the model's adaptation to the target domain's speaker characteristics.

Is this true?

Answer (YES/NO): NO